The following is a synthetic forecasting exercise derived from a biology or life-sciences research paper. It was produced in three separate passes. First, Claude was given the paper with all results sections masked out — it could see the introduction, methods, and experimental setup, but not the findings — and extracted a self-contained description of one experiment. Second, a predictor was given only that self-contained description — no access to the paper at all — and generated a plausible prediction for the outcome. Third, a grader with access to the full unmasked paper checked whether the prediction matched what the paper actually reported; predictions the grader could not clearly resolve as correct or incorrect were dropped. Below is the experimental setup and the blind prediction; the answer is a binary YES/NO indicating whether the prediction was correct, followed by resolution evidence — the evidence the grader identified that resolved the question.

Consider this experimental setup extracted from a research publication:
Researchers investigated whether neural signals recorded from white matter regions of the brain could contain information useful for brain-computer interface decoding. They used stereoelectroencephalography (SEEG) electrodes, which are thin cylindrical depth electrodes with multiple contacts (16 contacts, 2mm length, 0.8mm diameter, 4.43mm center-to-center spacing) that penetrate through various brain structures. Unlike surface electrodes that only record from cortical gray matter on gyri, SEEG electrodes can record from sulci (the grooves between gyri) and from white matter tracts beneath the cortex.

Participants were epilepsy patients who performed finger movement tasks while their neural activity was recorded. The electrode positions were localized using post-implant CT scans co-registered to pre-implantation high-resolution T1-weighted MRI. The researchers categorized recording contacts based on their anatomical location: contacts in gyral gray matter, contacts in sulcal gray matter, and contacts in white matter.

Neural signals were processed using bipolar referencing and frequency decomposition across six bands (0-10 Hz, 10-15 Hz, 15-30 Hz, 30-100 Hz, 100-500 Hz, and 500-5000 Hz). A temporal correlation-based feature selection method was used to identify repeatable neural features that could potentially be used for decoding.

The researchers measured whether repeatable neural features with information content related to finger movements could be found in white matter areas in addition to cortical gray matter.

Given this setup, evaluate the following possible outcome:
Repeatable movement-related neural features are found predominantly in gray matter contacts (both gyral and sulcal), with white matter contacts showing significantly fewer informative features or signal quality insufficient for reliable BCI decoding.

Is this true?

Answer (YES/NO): NO